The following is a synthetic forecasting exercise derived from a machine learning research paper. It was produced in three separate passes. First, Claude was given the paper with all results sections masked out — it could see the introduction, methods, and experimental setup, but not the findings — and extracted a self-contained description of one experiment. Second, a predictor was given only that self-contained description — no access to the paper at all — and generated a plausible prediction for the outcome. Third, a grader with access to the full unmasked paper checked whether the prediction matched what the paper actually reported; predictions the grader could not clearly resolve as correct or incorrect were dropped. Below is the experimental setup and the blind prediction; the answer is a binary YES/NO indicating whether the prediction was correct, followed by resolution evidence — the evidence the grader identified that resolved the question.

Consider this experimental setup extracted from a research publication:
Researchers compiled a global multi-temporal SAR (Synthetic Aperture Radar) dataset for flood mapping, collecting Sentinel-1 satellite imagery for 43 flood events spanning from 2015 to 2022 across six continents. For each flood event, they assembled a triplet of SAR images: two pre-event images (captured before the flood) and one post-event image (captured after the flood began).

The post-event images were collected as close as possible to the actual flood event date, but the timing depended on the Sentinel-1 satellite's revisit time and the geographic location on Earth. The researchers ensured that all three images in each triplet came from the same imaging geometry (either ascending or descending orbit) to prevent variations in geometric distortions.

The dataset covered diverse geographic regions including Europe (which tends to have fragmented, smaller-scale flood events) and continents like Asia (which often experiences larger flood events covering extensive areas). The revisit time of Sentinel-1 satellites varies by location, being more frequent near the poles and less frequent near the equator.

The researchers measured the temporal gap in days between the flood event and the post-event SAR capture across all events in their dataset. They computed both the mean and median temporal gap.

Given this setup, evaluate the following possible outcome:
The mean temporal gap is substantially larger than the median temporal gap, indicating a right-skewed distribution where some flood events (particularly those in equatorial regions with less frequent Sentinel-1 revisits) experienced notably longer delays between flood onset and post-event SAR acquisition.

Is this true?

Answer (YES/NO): YES